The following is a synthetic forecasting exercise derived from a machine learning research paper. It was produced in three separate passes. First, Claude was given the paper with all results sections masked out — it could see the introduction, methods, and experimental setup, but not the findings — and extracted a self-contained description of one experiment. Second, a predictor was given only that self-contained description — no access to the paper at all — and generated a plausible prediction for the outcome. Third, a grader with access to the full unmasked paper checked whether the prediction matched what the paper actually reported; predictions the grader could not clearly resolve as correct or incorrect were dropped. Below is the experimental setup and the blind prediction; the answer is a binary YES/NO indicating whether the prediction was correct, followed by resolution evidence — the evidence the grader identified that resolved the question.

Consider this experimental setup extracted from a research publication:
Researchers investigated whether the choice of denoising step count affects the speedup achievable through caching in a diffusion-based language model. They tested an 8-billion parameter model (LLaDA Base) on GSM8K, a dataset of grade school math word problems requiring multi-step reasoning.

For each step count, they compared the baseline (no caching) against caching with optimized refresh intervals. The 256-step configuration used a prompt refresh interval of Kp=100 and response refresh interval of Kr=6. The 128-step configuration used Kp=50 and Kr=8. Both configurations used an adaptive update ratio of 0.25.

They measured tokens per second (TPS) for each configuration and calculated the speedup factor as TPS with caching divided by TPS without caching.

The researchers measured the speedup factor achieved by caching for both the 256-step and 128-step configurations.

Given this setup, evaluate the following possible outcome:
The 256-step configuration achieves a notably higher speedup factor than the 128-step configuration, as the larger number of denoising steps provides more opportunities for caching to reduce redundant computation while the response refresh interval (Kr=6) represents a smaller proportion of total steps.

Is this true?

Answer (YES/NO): NO